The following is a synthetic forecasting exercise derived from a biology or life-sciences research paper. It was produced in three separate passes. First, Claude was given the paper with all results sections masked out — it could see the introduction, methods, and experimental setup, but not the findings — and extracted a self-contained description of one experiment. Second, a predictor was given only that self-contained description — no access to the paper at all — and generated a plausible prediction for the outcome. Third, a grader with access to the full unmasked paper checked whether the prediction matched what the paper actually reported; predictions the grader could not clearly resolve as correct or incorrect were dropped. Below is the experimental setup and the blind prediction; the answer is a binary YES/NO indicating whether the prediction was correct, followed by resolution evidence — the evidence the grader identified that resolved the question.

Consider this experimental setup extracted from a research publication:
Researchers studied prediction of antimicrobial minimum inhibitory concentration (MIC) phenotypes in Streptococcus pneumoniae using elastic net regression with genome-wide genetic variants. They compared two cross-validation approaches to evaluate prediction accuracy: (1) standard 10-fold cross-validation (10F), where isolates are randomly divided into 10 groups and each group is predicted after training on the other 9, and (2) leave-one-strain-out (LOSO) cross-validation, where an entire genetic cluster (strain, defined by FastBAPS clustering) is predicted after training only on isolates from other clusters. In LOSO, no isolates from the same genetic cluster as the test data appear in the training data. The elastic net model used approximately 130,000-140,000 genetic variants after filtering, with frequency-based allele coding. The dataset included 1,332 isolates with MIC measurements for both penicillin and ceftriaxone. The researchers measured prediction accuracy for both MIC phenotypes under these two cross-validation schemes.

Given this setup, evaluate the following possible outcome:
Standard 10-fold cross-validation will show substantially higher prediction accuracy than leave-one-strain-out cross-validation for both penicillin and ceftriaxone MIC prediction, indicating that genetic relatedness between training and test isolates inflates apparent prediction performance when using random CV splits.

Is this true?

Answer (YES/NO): YES